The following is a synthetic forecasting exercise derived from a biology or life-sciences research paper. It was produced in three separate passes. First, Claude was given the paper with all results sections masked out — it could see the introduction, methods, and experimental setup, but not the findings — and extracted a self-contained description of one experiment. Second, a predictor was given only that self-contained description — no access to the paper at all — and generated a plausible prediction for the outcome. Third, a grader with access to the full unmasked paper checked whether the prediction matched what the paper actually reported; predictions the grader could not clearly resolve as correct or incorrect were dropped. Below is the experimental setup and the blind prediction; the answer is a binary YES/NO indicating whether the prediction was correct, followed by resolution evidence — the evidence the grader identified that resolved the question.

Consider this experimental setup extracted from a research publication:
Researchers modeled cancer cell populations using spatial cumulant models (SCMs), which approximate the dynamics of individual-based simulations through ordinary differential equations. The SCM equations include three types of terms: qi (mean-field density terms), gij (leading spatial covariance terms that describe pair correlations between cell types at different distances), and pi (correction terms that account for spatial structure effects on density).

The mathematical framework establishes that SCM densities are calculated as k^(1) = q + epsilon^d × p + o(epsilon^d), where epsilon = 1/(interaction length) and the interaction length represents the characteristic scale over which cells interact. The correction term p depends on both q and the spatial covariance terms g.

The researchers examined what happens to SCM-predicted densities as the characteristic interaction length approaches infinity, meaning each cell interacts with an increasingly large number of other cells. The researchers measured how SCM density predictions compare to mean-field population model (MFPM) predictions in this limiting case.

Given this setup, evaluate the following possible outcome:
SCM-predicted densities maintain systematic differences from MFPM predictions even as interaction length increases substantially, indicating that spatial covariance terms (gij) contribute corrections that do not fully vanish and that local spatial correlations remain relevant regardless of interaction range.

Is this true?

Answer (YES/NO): NO